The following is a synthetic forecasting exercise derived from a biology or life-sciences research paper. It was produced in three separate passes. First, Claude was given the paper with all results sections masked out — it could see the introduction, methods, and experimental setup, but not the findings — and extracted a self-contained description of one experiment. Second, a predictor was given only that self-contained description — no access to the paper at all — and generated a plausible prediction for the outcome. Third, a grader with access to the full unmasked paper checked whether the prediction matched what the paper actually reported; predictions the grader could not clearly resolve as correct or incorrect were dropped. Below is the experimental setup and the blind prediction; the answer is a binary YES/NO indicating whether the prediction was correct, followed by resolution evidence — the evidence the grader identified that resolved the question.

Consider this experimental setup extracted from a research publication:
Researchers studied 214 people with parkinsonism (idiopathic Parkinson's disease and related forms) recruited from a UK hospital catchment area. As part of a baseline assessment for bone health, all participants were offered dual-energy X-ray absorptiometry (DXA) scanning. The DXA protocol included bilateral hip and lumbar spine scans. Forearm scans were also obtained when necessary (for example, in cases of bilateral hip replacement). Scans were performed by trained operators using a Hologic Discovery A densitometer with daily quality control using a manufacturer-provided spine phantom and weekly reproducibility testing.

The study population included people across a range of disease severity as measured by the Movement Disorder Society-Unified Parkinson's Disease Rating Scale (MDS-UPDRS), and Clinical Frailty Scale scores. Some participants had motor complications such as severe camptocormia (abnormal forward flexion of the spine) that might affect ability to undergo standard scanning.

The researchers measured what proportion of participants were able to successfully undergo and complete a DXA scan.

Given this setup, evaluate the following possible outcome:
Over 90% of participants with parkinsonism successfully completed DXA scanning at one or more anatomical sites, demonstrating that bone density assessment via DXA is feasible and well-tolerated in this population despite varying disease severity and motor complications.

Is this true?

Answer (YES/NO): NO